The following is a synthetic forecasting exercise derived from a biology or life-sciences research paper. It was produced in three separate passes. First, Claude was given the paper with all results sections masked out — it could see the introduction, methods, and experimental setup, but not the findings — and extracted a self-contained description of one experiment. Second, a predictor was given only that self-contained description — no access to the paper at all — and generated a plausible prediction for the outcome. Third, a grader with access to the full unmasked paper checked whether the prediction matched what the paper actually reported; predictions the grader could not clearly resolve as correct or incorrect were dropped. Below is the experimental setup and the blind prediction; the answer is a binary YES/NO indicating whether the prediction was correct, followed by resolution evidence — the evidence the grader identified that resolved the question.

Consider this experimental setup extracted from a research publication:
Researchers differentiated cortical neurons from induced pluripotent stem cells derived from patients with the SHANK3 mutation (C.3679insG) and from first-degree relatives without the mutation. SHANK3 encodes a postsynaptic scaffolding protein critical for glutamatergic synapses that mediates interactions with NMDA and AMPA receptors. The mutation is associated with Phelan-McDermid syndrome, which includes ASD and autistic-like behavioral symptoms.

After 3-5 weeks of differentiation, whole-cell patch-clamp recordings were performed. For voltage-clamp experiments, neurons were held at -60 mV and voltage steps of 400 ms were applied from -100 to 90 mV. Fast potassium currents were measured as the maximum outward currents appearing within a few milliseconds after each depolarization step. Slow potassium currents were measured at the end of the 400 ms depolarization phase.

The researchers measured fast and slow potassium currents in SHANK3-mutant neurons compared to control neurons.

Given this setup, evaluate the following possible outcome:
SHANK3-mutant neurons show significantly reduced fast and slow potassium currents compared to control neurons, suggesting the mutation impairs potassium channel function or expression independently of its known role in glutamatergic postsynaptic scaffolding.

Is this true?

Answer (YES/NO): NO